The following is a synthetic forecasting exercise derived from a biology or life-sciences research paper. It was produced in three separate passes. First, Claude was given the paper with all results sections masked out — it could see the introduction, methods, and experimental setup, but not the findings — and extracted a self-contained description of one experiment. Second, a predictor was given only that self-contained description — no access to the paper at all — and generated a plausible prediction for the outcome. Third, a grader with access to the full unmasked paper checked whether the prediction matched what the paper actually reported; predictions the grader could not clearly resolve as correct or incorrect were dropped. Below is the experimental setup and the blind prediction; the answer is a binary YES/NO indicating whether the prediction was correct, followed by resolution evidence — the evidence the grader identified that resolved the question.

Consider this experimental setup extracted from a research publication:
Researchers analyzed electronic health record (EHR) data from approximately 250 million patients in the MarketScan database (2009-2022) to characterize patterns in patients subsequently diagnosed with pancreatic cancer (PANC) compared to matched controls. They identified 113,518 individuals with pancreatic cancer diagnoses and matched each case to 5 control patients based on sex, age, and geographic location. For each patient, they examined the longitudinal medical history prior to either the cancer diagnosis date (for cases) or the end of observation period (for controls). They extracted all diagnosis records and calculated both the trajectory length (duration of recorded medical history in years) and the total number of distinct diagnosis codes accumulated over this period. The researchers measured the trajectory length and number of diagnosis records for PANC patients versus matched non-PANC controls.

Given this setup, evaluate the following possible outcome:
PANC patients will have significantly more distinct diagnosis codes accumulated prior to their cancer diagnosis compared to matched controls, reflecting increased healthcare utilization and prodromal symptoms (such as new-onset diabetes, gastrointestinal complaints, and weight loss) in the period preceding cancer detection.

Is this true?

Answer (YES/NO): YES